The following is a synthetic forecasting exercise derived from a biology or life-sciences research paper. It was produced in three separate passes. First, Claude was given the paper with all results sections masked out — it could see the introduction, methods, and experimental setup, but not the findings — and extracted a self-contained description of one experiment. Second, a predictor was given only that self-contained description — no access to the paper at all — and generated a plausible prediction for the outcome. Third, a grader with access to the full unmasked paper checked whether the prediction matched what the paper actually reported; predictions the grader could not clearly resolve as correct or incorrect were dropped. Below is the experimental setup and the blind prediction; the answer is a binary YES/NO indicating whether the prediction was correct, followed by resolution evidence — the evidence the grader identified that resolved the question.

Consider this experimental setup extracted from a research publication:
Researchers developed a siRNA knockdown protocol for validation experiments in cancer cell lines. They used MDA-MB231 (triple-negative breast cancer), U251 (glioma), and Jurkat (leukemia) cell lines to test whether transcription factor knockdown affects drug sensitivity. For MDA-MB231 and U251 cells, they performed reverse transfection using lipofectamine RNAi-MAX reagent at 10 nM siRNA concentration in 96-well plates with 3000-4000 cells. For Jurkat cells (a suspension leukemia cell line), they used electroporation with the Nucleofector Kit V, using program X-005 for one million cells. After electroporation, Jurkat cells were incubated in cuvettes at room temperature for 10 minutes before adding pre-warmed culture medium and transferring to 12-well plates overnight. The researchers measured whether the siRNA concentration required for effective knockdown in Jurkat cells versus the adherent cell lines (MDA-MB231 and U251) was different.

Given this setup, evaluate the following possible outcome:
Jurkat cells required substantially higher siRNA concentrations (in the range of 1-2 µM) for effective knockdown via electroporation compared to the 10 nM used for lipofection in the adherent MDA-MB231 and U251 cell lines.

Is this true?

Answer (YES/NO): NO